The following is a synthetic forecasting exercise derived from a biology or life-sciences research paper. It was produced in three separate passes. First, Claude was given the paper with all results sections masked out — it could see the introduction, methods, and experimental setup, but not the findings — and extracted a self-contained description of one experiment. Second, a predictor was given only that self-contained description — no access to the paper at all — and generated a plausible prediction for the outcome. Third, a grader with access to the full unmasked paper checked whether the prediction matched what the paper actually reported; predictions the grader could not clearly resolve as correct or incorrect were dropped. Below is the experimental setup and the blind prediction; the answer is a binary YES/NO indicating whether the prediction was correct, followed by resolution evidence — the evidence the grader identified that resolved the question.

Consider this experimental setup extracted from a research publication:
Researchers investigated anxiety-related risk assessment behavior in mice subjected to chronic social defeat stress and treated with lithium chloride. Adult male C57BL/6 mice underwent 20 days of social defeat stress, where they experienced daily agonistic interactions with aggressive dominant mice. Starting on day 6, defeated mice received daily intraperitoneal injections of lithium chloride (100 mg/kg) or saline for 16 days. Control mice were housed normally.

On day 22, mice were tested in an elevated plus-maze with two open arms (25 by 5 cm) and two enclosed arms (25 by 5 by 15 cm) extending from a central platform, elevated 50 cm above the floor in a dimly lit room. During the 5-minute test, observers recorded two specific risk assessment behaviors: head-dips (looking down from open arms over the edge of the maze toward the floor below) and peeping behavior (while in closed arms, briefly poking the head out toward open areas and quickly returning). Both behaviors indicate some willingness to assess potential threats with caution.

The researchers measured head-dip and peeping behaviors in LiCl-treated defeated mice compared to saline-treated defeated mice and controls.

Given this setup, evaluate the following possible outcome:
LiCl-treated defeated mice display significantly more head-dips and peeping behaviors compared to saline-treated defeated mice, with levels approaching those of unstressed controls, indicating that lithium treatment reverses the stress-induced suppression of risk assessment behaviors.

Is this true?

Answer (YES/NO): NO